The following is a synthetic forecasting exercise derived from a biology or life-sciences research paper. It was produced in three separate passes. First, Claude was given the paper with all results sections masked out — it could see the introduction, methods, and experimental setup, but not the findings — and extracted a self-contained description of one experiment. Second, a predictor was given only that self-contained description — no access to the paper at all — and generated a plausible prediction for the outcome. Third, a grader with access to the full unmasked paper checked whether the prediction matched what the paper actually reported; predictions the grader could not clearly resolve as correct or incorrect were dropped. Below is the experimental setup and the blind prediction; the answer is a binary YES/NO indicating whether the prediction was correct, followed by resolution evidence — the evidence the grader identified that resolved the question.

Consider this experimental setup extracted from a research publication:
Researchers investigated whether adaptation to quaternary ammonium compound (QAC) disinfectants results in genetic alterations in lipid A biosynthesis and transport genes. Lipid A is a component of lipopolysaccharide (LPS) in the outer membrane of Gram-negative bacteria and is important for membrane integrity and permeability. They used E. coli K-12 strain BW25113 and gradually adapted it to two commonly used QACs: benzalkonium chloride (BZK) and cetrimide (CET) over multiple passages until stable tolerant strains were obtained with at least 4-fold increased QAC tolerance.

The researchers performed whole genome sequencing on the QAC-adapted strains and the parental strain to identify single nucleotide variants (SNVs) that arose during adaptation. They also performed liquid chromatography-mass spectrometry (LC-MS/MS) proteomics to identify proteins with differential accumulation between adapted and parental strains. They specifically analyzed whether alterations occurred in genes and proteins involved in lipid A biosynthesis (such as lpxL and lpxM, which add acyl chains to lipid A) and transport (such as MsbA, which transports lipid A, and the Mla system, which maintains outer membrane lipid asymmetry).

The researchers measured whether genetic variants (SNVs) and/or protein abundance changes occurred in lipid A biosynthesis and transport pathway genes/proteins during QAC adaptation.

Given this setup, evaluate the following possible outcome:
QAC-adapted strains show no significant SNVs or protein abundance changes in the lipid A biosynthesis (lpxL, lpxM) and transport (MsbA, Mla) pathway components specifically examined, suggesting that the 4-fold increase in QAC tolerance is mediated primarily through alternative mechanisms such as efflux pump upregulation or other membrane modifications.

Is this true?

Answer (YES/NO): NO